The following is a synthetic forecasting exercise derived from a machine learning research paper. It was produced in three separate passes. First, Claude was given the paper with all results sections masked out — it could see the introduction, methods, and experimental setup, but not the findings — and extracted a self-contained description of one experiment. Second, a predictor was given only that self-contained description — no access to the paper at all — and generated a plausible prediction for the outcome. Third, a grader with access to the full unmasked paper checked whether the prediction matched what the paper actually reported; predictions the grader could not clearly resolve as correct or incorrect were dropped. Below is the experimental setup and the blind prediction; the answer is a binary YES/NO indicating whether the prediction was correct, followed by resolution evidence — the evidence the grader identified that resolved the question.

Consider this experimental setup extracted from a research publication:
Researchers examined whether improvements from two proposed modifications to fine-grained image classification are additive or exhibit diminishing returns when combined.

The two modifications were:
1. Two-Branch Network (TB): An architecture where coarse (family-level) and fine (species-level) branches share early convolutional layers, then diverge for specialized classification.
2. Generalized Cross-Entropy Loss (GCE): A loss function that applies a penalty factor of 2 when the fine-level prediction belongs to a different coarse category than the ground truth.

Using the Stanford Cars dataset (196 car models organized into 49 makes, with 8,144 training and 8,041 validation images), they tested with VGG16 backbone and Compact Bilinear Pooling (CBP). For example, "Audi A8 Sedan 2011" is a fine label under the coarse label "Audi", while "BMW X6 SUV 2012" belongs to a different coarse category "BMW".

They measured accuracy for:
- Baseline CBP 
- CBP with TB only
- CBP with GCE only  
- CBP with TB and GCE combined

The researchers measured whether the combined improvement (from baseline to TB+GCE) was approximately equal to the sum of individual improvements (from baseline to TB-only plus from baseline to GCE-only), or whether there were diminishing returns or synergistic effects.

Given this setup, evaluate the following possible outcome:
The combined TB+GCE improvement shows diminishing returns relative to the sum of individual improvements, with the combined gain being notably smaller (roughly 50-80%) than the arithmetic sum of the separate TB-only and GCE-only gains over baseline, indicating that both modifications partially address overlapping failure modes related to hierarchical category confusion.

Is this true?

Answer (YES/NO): NO